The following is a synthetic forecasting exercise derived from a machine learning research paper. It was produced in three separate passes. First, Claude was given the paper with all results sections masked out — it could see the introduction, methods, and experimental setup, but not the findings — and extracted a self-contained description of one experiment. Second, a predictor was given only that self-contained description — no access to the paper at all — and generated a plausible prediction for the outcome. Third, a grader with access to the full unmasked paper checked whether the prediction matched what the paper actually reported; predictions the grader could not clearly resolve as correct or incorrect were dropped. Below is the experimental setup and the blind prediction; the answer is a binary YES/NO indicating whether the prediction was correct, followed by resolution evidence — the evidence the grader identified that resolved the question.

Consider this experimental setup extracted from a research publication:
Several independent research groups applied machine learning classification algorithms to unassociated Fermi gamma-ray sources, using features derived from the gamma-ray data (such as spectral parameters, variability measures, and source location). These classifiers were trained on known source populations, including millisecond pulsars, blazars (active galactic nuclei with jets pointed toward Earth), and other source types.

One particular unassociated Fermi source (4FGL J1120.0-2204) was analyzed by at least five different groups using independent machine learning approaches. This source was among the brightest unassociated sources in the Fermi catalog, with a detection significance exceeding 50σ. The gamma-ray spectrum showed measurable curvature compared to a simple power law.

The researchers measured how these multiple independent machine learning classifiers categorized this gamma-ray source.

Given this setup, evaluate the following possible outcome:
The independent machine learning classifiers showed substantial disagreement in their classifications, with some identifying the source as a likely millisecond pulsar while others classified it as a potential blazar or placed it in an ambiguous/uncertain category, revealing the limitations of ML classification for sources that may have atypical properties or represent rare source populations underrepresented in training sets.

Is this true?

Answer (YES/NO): NO